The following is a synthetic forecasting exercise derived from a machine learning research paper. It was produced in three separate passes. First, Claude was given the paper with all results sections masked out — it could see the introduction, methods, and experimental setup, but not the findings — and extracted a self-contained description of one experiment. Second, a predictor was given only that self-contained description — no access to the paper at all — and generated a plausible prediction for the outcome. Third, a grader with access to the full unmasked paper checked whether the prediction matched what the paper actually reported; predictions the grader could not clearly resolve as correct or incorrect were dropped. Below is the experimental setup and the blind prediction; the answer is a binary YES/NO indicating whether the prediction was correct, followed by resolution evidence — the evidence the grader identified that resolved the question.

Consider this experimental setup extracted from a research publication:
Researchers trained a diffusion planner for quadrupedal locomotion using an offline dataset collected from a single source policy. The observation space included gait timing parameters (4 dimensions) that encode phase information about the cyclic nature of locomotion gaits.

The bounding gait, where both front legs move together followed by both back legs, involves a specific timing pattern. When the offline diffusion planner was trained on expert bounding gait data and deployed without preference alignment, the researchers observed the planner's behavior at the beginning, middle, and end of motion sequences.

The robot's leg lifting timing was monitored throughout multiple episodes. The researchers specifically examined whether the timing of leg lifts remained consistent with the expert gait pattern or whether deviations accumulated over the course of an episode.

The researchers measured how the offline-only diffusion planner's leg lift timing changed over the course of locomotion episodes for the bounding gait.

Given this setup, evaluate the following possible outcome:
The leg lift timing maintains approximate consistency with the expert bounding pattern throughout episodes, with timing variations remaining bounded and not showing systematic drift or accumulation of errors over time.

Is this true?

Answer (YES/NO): NO